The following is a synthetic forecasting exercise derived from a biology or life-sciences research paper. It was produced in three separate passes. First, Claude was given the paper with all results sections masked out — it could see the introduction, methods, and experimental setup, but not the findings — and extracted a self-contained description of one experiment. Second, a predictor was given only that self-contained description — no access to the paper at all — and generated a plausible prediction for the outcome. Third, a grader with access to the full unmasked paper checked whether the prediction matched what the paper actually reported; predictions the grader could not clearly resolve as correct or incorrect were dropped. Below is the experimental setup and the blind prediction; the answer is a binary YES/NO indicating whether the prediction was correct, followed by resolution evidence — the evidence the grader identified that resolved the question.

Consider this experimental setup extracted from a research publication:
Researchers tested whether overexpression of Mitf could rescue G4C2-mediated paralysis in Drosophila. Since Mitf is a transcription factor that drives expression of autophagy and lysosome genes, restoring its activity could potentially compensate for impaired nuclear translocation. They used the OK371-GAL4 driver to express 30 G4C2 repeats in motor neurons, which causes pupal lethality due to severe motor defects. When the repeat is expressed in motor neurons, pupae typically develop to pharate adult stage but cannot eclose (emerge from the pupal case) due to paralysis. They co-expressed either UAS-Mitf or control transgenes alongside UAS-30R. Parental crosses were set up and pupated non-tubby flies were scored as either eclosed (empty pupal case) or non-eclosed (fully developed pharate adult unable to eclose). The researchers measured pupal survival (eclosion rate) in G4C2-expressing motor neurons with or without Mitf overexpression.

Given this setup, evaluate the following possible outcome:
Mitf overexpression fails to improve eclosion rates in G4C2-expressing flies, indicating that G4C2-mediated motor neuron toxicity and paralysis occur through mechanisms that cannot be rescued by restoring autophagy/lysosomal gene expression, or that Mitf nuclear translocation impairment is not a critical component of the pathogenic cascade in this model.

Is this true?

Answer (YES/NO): NO